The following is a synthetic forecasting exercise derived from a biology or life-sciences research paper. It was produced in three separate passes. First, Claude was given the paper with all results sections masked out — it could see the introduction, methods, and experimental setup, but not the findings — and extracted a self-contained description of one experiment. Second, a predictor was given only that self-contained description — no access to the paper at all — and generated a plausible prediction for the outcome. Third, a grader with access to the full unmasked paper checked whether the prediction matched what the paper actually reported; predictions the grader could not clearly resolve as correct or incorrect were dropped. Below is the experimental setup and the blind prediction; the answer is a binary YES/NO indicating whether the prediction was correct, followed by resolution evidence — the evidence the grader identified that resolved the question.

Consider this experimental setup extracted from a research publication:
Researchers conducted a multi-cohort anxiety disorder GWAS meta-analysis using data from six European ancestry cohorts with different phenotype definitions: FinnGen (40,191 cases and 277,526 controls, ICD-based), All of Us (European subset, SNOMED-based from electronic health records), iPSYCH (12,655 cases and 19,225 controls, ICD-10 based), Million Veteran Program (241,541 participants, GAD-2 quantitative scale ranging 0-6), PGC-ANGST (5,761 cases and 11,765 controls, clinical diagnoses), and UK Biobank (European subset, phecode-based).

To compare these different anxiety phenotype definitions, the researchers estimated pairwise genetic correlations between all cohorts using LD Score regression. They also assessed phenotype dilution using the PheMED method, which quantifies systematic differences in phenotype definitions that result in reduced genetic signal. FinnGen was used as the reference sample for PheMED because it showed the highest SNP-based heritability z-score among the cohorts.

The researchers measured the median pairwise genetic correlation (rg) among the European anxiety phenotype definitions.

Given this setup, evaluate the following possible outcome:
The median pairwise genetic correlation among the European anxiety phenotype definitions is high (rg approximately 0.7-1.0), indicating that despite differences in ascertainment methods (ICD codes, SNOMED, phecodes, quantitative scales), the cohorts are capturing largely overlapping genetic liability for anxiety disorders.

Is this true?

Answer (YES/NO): NO